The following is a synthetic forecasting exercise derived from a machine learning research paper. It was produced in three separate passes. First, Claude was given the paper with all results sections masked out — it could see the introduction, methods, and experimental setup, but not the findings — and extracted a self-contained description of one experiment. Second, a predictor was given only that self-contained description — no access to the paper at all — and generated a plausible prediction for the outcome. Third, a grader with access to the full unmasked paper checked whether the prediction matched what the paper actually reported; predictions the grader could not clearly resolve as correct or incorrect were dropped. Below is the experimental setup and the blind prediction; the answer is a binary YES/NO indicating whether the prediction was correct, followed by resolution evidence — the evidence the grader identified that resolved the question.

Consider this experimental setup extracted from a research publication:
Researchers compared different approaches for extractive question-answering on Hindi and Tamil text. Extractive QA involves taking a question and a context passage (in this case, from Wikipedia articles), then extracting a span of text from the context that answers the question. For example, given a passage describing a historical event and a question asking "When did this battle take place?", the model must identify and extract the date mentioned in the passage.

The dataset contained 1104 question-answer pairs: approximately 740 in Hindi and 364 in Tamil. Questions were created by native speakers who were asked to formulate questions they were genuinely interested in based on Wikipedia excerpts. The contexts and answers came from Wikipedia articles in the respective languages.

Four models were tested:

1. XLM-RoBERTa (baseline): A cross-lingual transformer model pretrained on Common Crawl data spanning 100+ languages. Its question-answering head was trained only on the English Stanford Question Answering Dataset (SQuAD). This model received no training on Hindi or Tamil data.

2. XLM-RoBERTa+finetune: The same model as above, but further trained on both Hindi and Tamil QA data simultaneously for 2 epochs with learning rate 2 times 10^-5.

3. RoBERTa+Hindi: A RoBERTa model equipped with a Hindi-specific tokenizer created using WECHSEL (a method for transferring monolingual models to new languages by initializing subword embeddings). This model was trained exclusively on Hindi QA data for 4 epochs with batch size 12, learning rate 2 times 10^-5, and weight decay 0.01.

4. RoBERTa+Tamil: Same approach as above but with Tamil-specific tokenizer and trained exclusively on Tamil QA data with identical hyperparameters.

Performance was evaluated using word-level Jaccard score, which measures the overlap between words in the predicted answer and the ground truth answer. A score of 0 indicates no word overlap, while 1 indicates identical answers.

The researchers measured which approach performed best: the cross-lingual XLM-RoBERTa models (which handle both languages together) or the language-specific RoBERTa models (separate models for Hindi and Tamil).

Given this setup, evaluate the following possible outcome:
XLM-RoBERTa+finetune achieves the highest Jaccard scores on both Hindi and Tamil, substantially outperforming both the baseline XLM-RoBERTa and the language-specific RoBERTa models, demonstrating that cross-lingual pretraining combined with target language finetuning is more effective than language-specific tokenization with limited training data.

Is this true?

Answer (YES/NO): NO